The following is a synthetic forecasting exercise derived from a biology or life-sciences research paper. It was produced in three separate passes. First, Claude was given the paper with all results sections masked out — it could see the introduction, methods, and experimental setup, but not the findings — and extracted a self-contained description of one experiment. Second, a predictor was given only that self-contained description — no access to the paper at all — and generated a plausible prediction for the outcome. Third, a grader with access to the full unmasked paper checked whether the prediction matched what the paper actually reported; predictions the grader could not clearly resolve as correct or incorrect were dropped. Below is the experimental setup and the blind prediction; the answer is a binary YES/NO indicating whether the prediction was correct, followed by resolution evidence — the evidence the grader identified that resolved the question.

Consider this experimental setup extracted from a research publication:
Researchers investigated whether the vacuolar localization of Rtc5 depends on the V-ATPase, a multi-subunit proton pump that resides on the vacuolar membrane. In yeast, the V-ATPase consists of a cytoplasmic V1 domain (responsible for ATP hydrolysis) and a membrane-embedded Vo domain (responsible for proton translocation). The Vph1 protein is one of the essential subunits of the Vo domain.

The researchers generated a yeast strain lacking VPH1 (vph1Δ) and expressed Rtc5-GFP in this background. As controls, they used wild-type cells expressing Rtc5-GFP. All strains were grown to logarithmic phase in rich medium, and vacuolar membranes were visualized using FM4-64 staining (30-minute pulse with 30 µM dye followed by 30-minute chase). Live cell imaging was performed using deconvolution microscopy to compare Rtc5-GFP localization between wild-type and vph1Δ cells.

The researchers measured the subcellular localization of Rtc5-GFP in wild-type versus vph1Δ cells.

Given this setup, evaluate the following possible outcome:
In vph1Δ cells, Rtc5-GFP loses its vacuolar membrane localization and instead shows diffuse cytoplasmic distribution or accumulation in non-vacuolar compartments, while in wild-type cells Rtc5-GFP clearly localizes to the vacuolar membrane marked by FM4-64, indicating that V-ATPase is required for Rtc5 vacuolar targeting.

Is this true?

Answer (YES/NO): YES